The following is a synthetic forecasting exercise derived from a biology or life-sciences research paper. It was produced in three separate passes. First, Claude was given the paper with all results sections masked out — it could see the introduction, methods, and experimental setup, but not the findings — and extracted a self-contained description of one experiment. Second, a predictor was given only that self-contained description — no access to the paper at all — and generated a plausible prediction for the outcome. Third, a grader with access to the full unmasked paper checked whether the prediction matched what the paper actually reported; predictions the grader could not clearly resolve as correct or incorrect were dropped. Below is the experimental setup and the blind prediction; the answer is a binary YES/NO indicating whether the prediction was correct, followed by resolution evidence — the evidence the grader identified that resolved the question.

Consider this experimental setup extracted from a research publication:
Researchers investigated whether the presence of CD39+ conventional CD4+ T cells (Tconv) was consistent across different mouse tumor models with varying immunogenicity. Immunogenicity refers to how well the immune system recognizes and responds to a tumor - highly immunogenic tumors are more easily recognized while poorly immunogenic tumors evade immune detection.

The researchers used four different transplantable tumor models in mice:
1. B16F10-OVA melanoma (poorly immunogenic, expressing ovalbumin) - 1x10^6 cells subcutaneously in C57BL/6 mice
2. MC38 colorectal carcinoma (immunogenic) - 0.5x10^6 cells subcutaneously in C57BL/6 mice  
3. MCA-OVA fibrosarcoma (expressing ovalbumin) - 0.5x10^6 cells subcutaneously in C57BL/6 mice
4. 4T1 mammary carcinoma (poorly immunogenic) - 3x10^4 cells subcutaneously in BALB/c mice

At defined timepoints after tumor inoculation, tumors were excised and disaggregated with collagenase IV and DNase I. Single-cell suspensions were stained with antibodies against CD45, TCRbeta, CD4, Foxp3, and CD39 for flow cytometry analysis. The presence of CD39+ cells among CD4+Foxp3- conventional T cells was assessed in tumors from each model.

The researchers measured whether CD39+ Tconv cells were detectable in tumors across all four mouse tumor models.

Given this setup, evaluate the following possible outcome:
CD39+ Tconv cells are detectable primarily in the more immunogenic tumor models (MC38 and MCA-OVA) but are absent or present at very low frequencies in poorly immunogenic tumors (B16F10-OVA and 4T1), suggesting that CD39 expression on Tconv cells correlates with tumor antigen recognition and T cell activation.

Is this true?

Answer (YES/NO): NO